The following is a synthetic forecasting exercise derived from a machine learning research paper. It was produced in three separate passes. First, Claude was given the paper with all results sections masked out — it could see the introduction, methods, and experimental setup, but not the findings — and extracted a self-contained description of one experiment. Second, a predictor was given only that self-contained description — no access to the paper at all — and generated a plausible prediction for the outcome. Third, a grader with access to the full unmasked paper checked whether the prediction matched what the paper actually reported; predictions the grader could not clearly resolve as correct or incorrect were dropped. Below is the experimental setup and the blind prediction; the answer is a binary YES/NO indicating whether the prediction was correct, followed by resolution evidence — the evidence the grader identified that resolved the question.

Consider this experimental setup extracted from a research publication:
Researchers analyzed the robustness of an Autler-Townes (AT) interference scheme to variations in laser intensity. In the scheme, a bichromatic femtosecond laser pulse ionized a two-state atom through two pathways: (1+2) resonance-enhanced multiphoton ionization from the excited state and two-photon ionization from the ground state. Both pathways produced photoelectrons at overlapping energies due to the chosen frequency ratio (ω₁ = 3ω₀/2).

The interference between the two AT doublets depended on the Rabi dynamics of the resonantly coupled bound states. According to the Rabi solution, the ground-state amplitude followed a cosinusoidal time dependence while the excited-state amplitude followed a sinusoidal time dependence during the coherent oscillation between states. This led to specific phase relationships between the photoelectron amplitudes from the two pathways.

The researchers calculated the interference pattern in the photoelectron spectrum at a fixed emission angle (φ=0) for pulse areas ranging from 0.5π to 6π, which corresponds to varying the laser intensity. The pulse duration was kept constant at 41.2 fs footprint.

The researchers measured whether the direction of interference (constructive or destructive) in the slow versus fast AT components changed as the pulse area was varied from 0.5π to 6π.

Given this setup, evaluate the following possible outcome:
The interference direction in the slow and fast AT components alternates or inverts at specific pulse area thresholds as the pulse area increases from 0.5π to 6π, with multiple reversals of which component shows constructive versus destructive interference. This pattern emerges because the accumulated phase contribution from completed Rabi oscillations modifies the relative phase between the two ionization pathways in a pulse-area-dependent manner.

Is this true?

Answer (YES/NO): NO